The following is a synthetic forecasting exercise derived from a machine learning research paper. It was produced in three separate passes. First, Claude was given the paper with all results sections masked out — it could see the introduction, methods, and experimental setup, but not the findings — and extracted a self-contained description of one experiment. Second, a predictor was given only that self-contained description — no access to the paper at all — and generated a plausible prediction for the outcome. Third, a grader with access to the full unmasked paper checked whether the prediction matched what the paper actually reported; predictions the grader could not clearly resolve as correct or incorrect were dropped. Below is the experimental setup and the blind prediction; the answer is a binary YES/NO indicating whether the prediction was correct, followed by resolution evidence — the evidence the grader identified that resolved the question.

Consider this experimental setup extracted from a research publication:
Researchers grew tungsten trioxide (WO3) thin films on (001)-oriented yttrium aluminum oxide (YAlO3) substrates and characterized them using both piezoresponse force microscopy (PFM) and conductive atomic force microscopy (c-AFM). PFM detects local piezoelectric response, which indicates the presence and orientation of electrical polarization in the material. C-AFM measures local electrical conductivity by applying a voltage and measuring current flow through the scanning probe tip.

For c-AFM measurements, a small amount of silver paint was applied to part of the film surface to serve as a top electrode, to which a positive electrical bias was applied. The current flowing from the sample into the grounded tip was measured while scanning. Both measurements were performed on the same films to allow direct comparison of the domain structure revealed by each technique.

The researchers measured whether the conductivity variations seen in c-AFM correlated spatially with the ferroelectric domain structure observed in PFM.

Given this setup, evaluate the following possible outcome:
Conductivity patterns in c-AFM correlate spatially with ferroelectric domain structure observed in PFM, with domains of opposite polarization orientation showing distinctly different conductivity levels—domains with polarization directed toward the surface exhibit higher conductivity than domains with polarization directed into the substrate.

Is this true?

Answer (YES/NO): NO